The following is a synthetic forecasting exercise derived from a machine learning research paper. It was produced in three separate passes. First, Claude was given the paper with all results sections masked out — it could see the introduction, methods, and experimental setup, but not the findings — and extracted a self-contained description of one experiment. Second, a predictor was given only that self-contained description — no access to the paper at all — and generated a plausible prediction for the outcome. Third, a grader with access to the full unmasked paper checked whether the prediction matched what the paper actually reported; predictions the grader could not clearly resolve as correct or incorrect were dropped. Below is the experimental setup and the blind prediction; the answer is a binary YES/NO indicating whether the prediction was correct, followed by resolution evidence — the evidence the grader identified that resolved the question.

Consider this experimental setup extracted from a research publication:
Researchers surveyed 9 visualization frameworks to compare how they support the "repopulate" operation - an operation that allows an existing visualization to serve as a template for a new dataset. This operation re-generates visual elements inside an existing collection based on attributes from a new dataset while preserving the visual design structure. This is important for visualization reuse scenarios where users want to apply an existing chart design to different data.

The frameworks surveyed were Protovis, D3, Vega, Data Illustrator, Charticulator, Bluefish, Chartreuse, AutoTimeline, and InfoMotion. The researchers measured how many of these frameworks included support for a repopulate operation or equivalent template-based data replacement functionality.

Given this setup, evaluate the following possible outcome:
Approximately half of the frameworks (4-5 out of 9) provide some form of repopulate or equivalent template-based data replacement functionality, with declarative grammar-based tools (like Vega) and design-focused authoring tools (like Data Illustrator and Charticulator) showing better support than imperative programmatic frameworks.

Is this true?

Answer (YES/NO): NO